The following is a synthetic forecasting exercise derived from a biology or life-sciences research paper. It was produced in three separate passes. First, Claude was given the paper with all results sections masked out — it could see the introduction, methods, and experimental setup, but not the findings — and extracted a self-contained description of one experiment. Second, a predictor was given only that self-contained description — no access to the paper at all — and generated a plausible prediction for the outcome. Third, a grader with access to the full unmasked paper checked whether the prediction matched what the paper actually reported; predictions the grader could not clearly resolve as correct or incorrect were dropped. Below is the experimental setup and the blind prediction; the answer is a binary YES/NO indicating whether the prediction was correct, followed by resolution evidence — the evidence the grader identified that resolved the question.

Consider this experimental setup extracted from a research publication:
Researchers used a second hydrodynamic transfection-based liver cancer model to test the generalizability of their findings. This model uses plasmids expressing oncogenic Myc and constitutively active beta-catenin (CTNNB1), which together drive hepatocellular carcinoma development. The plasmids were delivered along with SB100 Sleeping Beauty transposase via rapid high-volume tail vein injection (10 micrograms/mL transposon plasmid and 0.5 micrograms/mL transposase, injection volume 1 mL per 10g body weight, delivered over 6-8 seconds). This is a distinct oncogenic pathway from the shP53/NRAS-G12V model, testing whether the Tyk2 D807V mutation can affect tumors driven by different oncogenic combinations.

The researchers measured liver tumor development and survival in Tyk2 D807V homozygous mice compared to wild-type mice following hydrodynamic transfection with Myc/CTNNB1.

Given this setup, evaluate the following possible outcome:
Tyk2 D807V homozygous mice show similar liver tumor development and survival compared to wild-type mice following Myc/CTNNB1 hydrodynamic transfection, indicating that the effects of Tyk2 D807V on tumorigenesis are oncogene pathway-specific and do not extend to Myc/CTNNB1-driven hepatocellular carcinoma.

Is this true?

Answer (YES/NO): NO